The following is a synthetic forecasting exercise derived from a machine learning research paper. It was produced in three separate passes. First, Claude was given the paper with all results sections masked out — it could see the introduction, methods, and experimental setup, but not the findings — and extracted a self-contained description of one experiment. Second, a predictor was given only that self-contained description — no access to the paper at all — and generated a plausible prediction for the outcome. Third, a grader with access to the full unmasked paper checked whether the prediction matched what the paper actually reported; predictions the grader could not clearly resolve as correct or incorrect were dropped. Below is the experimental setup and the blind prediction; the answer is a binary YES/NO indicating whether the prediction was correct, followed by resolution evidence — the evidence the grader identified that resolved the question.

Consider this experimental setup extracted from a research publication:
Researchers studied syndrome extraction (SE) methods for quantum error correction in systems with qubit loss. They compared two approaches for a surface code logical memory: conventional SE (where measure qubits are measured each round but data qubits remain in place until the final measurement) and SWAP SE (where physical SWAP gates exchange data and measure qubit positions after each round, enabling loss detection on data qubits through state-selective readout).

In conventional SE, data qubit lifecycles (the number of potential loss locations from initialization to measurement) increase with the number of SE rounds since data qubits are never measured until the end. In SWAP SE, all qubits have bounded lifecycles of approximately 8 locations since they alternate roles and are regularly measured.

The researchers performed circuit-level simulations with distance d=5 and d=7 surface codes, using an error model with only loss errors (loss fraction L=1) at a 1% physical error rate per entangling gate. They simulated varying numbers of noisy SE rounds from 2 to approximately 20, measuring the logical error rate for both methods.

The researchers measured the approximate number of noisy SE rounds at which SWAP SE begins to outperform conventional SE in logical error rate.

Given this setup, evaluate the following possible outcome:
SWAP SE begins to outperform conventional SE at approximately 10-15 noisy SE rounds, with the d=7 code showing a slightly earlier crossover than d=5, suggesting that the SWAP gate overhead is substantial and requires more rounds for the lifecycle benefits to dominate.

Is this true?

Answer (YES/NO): NO